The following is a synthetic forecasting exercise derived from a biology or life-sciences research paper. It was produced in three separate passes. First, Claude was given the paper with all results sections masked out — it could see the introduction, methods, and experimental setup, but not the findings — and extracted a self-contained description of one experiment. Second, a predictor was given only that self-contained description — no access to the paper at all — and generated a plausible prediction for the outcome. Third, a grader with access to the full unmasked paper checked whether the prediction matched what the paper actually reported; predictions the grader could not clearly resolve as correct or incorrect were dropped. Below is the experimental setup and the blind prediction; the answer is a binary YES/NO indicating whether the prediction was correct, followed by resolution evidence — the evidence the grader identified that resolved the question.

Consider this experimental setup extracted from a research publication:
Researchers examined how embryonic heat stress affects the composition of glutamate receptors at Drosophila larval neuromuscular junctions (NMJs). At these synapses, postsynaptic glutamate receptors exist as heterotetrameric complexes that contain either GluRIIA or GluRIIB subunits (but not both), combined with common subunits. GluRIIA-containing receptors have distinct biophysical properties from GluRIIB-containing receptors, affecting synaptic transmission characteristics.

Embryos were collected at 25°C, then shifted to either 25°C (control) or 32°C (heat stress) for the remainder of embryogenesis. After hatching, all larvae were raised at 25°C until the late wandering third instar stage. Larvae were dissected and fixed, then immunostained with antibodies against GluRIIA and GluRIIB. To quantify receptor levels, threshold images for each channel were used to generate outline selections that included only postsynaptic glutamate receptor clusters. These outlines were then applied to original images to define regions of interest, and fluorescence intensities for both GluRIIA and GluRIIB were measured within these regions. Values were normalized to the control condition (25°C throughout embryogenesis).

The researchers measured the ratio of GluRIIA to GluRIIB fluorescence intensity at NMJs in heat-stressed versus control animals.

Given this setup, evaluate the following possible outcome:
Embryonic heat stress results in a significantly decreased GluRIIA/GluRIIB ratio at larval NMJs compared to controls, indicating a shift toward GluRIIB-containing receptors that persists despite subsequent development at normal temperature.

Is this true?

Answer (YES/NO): YES